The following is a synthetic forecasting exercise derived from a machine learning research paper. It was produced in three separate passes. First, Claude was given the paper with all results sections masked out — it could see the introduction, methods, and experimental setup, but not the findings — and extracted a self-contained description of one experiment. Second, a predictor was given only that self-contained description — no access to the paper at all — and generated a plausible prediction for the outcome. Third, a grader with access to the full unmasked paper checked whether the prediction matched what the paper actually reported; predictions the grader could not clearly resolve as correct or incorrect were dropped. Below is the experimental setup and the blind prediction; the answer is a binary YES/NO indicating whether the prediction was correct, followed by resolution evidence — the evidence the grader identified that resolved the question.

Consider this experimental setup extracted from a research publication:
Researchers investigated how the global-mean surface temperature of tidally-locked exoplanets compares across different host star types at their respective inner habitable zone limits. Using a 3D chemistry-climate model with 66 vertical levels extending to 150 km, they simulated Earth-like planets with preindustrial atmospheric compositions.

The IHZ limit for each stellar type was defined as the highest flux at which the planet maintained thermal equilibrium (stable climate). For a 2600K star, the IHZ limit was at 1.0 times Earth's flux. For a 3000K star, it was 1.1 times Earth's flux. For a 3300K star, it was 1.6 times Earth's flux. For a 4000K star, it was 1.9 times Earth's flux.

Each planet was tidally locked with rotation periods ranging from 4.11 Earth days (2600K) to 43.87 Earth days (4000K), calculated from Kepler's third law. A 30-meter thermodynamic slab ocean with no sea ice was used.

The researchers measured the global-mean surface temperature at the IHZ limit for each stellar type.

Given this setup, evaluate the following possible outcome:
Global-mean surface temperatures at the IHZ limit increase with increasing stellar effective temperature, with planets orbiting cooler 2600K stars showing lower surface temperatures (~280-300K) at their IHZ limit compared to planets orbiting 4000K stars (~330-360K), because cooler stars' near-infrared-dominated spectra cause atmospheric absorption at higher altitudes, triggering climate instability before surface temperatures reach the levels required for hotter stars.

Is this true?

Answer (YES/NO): NO